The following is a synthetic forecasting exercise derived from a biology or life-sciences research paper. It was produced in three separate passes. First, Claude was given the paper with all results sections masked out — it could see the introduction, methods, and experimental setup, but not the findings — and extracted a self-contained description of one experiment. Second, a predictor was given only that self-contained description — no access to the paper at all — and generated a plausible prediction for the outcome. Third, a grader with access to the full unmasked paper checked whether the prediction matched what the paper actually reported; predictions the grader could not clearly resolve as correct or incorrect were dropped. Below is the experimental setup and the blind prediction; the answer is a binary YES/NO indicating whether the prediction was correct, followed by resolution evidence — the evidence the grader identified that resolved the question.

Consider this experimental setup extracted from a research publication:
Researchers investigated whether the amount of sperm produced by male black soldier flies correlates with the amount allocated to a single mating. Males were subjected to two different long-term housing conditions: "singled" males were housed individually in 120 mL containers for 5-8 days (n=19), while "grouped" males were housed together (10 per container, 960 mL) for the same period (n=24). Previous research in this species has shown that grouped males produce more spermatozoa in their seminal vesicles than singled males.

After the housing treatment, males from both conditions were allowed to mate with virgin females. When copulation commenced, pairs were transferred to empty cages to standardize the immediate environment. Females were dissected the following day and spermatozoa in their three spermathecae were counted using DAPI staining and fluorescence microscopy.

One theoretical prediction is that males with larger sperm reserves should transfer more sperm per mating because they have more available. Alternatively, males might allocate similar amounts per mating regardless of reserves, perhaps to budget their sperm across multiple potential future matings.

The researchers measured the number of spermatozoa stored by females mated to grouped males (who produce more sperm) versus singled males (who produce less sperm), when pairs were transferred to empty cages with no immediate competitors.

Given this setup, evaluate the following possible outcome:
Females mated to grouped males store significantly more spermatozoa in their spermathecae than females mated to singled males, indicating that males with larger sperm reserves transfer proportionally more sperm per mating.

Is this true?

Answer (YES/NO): NO